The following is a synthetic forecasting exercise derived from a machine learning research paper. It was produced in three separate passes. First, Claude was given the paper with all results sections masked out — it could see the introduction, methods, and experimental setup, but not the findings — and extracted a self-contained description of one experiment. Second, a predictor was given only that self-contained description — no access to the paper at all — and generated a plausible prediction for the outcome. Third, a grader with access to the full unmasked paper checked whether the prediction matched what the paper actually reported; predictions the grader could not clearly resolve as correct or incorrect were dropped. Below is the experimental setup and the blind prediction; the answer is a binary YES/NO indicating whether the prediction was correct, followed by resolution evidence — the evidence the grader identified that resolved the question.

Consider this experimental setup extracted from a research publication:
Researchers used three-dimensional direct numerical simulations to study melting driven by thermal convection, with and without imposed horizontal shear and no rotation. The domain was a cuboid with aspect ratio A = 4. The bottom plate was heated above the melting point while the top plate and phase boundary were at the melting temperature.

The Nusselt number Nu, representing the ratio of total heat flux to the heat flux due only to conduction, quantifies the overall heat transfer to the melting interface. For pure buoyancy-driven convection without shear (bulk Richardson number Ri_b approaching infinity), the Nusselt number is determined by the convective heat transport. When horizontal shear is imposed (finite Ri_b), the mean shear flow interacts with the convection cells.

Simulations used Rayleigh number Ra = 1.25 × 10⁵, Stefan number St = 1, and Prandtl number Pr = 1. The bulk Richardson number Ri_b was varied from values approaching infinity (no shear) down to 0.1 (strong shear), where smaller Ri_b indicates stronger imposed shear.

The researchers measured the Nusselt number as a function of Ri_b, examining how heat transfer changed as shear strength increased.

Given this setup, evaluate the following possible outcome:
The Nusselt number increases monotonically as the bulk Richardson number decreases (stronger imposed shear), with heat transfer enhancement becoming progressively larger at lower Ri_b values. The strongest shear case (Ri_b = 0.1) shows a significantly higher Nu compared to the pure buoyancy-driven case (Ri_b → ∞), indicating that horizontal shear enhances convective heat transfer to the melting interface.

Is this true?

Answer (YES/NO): NO